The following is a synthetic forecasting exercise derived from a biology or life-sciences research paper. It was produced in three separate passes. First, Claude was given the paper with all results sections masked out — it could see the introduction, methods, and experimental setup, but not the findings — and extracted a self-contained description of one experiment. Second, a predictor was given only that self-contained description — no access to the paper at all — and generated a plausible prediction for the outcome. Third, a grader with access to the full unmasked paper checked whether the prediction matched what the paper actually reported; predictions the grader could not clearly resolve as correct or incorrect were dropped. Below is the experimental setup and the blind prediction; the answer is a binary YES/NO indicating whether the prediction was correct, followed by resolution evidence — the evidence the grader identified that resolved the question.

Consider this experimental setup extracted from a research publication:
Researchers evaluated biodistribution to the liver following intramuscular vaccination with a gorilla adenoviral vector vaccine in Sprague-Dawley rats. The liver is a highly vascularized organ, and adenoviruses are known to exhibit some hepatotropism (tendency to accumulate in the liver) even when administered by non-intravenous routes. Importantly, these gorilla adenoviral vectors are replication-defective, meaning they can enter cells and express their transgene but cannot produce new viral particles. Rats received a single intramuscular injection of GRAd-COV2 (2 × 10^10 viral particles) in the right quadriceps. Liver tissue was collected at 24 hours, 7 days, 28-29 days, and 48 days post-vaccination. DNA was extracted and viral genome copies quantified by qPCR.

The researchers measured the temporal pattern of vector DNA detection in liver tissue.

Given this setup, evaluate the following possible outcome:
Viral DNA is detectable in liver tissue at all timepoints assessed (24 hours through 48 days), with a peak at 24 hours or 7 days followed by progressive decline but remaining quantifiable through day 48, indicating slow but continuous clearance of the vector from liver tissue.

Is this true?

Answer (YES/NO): NO